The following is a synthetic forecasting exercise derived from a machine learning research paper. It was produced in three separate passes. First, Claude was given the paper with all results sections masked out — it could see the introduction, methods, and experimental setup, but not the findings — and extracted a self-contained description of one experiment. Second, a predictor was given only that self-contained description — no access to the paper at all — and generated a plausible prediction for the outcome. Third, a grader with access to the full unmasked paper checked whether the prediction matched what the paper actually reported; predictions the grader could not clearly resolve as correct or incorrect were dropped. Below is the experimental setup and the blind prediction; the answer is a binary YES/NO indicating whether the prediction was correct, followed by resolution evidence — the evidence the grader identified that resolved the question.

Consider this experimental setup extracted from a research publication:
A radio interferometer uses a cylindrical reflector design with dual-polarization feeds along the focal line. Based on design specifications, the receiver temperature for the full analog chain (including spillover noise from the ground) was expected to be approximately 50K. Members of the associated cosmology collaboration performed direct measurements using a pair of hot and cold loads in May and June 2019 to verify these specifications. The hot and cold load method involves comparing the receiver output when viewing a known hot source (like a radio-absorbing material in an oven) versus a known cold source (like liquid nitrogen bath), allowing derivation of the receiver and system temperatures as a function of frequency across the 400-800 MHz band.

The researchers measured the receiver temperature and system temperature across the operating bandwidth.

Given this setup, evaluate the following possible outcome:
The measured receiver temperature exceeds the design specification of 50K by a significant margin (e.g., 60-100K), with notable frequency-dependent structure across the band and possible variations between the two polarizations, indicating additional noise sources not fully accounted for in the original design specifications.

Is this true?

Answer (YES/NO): NO